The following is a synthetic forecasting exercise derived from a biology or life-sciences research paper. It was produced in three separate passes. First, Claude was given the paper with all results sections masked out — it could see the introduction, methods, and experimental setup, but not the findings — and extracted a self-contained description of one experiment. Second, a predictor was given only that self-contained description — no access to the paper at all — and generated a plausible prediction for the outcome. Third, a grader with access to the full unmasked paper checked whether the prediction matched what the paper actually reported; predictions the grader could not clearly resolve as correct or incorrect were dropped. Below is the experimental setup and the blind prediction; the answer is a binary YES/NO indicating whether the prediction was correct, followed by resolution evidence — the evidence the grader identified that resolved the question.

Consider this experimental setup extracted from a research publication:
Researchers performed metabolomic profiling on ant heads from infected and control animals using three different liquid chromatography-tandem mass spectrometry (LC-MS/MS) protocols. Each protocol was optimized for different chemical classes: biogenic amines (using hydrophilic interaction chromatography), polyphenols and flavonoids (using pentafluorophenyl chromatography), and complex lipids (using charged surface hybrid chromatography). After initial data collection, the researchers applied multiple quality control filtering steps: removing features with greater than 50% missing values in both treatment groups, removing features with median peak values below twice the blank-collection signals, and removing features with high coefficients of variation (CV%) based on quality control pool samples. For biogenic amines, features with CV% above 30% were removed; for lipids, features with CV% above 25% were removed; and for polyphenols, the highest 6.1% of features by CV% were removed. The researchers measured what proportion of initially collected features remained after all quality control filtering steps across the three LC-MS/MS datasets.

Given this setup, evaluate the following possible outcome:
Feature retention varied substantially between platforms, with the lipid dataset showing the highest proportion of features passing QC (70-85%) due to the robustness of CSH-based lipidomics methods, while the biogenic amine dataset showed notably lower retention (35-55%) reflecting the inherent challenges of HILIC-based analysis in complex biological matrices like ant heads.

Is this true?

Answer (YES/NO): NO